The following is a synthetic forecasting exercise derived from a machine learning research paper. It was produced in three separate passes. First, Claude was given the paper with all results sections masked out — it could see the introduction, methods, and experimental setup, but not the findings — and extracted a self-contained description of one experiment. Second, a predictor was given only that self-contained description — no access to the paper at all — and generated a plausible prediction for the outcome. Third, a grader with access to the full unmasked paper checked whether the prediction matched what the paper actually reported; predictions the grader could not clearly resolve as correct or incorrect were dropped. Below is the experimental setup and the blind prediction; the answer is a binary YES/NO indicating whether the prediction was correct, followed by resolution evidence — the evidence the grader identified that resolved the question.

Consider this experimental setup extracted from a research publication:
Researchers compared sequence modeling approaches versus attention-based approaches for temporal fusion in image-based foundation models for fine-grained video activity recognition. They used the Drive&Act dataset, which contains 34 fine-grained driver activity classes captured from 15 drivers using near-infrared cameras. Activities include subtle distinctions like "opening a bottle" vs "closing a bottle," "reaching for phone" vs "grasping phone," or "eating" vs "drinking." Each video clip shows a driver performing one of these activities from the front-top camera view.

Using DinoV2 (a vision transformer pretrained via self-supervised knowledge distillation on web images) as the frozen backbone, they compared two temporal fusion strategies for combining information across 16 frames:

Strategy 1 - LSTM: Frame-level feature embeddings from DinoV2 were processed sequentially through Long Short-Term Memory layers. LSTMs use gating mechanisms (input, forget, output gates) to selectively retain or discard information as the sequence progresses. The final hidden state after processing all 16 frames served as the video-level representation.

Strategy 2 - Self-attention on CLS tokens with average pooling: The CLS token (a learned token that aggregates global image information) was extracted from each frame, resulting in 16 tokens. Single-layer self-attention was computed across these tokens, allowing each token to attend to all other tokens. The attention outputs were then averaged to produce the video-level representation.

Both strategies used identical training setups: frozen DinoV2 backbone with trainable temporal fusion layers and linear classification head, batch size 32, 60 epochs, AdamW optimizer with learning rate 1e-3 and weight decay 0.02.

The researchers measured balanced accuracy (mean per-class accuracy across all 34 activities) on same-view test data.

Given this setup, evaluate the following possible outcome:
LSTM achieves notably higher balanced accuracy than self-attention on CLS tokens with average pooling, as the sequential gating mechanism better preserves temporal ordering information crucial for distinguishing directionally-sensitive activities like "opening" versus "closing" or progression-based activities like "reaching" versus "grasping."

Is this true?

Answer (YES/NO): YES